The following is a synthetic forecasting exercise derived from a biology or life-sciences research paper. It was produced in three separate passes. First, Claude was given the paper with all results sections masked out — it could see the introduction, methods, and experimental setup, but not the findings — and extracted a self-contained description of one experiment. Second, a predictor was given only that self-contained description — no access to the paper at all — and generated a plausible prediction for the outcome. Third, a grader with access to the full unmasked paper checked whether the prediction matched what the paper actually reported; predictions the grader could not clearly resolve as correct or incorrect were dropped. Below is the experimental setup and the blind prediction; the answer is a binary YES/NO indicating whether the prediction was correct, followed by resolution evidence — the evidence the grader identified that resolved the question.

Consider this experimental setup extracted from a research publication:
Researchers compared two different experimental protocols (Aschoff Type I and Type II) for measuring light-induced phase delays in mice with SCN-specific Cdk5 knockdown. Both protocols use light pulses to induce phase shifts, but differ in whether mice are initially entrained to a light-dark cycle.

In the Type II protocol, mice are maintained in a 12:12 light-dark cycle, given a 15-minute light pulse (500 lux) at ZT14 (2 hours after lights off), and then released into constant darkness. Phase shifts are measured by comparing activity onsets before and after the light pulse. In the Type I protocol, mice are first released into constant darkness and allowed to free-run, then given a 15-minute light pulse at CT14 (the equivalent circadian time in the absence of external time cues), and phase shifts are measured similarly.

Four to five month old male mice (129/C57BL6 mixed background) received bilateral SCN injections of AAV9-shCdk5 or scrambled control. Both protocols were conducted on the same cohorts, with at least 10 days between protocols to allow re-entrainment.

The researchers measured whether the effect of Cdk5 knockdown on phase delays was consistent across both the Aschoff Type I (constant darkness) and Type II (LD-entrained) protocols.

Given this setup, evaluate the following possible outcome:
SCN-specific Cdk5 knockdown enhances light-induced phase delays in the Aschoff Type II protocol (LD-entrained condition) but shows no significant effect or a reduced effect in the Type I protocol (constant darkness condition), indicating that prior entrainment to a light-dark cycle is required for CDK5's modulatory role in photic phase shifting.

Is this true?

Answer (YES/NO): NO